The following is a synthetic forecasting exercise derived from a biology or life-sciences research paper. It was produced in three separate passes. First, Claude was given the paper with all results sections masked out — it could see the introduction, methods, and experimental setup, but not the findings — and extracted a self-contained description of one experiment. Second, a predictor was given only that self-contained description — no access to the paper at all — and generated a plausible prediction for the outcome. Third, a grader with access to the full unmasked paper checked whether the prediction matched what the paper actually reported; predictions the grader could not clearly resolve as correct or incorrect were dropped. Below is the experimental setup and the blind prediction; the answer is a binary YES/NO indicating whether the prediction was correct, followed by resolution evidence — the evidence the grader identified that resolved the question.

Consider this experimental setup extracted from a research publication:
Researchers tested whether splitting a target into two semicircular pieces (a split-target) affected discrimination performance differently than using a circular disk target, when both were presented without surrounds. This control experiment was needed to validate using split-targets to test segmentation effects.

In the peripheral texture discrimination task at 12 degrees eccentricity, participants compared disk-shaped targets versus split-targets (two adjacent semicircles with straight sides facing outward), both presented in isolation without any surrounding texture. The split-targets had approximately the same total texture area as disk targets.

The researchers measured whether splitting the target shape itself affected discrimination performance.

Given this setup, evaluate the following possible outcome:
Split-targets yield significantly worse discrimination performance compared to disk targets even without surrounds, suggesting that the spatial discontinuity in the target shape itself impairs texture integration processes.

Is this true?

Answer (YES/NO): NO